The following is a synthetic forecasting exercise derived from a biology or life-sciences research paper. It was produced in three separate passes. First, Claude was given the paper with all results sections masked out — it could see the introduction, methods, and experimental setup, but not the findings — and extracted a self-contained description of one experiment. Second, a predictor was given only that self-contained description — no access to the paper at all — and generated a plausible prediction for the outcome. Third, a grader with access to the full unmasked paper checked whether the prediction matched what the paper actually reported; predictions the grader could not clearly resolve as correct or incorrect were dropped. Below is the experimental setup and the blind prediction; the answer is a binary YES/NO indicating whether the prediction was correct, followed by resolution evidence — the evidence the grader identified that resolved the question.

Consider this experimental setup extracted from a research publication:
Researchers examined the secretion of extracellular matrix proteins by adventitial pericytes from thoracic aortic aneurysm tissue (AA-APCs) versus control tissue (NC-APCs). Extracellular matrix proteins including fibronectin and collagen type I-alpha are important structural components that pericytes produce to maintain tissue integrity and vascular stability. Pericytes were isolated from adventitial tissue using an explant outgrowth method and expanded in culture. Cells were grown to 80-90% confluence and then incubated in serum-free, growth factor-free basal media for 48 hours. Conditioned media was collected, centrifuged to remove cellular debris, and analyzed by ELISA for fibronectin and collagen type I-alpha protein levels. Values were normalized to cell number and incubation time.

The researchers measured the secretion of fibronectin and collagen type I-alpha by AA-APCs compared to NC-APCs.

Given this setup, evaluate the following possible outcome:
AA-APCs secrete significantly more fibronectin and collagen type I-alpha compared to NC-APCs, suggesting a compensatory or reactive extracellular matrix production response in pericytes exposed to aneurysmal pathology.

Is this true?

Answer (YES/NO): YES